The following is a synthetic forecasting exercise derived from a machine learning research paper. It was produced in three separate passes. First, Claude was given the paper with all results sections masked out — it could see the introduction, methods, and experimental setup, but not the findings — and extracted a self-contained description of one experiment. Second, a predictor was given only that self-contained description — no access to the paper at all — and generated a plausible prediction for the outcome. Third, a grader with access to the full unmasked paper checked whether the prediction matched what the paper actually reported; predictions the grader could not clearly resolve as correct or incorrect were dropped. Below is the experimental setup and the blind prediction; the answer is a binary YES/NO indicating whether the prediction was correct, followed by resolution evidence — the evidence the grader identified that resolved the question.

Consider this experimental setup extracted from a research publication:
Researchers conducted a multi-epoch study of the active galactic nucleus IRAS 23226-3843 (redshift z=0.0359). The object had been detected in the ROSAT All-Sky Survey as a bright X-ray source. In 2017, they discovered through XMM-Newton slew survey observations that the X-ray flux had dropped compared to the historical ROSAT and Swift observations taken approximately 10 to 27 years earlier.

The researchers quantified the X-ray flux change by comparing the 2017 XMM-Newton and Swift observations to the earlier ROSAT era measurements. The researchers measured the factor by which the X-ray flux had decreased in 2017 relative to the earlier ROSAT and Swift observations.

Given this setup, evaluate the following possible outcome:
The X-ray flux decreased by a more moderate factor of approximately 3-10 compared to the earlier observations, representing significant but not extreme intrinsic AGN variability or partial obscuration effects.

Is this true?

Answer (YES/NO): NO